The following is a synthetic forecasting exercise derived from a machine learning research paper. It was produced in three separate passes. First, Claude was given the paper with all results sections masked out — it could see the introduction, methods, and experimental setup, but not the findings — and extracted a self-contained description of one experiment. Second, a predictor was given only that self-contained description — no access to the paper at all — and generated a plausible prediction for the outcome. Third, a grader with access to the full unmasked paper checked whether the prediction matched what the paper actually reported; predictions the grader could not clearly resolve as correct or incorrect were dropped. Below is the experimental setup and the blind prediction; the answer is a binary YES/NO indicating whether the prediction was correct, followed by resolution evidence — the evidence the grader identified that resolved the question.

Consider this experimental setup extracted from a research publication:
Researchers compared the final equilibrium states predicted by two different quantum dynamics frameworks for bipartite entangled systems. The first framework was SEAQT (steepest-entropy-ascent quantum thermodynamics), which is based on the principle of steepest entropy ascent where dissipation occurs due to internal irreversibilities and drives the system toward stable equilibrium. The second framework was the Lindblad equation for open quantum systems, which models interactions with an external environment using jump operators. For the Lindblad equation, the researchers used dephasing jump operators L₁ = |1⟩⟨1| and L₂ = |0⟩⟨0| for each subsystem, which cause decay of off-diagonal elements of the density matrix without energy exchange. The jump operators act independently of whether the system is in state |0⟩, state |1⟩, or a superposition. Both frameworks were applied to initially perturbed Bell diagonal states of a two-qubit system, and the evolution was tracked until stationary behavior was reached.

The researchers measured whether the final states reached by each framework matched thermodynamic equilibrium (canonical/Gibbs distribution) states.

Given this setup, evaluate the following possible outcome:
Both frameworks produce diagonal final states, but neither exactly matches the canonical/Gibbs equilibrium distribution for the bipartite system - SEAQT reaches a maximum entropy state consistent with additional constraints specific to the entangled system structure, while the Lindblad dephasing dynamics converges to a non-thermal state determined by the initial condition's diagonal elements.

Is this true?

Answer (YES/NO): NO